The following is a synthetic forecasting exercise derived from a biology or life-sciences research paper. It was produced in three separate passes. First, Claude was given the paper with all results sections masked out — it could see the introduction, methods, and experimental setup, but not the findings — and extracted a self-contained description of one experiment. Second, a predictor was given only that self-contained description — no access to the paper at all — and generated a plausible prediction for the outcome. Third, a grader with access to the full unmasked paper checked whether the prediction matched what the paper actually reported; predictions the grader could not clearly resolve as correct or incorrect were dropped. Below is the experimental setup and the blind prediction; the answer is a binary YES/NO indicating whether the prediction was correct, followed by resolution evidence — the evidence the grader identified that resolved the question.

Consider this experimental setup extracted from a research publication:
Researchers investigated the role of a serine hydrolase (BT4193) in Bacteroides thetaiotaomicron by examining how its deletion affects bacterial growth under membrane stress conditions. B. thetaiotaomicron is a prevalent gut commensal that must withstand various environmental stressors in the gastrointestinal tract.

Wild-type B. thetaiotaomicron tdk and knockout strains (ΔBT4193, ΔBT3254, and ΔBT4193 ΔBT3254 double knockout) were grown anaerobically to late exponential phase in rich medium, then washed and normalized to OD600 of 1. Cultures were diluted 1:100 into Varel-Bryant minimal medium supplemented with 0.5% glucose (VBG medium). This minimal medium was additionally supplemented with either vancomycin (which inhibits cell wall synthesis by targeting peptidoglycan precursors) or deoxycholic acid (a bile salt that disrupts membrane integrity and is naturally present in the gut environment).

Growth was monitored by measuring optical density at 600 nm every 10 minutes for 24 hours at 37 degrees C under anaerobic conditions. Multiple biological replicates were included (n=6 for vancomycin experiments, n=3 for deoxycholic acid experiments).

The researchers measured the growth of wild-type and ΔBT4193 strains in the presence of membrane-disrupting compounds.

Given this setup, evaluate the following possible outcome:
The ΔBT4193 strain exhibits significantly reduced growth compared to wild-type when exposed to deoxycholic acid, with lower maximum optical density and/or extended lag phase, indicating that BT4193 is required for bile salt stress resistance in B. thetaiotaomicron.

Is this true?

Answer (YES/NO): YES